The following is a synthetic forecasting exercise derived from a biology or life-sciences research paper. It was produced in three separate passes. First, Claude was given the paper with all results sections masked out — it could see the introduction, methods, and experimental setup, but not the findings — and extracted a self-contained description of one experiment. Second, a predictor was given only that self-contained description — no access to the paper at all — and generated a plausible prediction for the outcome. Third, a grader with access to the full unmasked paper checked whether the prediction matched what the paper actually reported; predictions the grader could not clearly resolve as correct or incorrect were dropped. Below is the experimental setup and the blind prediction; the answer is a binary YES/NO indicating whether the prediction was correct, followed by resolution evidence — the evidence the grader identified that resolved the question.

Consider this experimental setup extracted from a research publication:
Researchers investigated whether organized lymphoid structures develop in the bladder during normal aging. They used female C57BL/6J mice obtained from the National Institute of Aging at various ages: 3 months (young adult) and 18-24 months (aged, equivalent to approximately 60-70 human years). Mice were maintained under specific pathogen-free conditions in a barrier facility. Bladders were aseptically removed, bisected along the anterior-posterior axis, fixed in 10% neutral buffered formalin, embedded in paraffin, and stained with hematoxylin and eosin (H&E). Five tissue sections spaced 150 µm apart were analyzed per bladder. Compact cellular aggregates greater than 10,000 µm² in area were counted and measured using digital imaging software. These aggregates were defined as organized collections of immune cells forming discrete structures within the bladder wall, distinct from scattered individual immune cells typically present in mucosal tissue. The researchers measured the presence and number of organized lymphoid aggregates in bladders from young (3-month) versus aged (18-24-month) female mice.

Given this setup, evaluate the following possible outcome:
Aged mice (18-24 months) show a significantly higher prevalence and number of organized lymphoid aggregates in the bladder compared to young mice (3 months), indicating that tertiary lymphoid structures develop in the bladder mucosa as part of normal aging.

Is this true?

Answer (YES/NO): YES